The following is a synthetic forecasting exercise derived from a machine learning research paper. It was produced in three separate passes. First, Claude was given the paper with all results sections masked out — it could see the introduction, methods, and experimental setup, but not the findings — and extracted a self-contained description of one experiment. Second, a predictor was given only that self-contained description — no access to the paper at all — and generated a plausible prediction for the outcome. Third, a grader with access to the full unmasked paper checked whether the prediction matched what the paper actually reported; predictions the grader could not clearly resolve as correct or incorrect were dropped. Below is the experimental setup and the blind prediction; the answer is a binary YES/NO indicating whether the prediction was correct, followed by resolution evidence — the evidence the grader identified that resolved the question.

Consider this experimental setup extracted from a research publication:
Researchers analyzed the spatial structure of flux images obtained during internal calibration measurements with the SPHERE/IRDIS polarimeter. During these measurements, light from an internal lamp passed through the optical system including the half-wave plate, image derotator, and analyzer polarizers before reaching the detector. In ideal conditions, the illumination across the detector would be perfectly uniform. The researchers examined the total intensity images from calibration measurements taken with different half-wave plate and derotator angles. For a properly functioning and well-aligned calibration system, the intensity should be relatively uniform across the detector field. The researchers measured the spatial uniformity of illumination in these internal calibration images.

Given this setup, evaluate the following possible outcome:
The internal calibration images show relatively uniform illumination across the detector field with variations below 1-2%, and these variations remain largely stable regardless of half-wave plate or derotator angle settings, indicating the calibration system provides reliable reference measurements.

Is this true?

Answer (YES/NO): NO